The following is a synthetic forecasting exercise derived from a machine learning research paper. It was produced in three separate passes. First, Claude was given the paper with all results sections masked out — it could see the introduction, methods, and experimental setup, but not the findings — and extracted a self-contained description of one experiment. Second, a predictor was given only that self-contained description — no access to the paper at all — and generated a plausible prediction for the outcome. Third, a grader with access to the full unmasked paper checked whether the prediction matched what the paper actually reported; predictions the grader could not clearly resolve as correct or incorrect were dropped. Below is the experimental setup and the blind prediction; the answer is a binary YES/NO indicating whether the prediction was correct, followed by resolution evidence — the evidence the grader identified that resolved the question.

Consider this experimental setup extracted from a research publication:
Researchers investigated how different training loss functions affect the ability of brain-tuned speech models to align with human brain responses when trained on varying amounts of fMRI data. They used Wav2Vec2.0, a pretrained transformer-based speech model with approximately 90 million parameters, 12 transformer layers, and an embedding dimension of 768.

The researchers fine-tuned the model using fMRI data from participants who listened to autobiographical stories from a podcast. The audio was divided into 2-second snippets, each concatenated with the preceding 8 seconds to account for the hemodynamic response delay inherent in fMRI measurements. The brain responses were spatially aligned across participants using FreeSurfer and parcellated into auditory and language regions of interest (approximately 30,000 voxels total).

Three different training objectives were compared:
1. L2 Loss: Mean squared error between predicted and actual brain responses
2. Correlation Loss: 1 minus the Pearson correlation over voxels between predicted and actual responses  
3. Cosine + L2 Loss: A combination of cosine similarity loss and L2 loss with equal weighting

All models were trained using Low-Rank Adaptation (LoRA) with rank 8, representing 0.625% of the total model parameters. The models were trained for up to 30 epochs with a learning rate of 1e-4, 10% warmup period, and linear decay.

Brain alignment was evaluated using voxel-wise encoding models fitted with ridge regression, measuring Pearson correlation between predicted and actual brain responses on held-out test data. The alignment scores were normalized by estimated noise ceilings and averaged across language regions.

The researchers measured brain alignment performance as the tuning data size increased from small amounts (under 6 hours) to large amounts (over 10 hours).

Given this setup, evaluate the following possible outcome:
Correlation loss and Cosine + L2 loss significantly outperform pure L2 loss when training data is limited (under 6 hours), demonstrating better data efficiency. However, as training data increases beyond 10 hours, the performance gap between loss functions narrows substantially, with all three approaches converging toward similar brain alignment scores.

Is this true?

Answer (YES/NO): NO